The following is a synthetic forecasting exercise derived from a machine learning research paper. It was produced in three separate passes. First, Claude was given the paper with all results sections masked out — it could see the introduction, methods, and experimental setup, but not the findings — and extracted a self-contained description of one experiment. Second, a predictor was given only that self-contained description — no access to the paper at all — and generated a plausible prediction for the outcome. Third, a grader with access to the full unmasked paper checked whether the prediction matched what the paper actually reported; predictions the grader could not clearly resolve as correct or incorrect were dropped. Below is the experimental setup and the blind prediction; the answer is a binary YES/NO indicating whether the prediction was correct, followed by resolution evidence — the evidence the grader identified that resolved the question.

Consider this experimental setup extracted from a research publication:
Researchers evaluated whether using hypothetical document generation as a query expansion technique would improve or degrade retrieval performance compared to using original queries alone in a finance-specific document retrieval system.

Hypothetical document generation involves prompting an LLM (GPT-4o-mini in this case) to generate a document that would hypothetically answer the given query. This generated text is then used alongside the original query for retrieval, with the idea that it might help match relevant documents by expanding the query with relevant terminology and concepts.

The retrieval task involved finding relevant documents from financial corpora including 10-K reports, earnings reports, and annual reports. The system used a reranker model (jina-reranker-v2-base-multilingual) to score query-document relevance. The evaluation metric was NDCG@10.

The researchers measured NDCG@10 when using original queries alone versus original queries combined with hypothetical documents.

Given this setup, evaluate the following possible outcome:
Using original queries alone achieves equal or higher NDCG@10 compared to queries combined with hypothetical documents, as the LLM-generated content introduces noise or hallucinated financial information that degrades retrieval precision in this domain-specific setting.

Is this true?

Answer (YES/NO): YES